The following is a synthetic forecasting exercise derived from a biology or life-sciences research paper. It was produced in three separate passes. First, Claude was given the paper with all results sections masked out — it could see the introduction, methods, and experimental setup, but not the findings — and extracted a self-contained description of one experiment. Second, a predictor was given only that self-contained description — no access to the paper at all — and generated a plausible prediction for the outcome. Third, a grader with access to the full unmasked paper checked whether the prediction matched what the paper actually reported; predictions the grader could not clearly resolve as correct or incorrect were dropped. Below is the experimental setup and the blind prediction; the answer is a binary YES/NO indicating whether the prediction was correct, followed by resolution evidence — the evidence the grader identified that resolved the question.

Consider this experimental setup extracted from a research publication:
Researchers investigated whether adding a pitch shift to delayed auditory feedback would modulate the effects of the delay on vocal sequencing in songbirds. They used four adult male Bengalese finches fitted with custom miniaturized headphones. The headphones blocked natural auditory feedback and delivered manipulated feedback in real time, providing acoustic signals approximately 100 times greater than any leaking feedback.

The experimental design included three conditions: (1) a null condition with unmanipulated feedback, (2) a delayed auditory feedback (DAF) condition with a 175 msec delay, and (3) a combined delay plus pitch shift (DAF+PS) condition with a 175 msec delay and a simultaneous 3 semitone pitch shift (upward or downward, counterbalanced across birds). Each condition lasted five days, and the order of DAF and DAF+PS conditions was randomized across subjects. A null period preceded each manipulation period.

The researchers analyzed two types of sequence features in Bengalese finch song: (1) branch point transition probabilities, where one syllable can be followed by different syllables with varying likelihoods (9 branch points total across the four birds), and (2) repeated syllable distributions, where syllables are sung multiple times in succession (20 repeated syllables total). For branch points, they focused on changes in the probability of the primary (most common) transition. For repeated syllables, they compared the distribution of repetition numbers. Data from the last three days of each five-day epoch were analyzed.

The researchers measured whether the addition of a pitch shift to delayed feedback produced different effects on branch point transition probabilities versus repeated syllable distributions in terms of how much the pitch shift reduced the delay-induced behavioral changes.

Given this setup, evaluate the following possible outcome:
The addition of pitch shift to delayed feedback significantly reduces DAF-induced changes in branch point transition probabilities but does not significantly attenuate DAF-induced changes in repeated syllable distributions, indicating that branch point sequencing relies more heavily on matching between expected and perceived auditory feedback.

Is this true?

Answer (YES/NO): YES